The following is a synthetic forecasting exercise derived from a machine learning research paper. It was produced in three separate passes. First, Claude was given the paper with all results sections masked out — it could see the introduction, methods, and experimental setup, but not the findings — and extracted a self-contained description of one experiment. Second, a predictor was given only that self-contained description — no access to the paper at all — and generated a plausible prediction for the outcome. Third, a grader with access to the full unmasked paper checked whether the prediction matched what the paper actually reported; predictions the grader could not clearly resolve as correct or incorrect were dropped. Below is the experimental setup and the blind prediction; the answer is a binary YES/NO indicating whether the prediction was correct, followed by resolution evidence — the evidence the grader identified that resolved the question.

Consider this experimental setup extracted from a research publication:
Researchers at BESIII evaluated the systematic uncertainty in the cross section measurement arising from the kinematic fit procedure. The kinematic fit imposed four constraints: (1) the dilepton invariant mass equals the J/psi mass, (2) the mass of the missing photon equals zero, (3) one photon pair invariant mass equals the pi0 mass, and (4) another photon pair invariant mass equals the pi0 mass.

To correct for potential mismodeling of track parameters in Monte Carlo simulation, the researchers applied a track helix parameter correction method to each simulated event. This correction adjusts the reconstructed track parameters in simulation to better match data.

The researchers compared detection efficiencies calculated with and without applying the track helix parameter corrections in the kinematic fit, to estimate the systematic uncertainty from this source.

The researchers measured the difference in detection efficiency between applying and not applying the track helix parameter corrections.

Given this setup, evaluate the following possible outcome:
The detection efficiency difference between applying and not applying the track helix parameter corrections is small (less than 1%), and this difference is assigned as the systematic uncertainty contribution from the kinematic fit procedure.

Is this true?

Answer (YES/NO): NO